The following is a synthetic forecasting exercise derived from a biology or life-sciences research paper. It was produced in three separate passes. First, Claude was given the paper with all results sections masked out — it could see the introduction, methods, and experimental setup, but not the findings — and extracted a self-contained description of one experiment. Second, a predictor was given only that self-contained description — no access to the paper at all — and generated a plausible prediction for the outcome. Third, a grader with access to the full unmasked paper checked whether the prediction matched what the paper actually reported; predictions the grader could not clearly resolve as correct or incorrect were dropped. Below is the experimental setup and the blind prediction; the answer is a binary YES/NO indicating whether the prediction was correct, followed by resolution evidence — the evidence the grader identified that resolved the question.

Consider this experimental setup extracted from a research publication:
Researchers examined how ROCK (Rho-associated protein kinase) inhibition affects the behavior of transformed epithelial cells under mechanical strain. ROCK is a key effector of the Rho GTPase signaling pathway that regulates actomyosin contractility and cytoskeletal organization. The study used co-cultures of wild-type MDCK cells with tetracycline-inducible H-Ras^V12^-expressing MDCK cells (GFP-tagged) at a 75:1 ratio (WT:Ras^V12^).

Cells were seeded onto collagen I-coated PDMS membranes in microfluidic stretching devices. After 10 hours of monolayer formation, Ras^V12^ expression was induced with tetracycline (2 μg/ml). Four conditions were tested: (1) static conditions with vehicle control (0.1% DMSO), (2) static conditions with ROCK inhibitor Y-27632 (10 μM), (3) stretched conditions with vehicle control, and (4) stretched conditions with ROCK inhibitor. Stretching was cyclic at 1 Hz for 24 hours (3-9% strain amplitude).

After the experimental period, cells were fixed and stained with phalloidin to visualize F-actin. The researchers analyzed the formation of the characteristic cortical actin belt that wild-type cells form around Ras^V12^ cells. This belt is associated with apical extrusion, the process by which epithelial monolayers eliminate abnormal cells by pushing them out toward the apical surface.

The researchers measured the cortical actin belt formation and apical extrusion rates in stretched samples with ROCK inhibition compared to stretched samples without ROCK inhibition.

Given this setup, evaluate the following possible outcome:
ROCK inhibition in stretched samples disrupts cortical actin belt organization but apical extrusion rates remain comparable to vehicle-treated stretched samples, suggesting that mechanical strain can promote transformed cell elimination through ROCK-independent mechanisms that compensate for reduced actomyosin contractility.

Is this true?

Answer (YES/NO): NO